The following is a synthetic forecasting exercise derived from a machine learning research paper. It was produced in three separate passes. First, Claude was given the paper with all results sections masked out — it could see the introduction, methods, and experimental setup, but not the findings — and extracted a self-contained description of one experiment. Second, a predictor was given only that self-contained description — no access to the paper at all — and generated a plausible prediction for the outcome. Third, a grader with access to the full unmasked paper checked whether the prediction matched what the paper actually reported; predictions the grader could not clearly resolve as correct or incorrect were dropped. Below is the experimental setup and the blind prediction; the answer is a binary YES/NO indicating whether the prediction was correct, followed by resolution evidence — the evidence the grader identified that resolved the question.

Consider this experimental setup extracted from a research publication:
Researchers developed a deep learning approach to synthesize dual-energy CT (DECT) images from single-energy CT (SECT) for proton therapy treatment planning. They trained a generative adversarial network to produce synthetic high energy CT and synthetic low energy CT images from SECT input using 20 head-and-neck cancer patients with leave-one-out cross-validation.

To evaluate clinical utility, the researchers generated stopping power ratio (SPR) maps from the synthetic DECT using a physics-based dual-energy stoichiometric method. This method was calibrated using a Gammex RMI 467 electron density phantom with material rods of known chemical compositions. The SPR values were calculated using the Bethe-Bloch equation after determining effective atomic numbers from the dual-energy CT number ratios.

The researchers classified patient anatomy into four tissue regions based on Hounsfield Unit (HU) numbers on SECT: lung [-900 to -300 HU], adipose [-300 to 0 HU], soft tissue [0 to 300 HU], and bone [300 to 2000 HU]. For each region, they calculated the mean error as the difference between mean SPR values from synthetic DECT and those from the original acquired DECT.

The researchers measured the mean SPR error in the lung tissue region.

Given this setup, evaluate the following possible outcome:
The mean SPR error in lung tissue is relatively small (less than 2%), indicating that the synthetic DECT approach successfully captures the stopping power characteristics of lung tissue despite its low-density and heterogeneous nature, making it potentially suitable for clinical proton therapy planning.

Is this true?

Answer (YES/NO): NO